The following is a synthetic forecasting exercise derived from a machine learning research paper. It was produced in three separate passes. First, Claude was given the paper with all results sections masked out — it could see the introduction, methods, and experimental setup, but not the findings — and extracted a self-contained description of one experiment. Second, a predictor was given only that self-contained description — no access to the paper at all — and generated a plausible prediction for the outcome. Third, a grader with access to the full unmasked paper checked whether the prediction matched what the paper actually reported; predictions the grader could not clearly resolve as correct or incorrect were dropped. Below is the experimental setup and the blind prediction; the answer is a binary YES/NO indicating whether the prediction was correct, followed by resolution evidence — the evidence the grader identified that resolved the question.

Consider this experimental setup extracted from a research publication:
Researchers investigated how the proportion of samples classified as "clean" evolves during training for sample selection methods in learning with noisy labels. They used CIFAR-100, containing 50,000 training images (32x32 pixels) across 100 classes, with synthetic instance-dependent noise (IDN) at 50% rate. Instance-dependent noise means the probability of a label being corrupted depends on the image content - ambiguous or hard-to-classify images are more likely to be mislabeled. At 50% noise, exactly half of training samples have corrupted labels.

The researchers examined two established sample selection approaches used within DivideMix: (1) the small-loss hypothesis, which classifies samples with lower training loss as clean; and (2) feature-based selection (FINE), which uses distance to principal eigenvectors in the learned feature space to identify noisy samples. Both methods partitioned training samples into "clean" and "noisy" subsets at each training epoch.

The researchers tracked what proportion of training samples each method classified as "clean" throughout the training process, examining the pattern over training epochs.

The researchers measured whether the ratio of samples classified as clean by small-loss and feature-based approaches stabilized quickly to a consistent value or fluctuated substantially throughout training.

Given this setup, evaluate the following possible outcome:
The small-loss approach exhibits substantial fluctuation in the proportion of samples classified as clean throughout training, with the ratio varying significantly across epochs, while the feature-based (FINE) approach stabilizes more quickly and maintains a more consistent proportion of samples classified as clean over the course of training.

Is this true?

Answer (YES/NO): NO